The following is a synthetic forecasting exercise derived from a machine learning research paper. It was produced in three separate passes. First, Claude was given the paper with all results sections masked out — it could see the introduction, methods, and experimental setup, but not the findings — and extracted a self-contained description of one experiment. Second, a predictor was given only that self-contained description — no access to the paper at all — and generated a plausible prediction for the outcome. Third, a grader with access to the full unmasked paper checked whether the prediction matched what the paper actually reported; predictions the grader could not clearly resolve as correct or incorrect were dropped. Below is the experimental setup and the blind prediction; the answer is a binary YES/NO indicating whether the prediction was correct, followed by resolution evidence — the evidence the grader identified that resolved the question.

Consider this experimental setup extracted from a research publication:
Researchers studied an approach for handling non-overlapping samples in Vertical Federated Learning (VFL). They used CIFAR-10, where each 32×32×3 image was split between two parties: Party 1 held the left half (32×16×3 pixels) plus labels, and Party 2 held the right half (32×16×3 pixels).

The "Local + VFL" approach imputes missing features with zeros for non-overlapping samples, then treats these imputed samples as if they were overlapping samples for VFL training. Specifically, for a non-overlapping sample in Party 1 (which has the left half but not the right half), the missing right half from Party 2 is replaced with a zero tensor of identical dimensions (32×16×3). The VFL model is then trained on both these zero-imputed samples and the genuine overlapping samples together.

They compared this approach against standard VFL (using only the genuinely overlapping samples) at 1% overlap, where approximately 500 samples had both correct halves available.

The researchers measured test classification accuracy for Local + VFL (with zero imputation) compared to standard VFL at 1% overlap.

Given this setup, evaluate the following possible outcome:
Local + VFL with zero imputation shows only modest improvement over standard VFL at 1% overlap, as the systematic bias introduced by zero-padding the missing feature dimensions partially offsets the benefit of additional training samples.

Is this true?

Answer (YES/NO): NO